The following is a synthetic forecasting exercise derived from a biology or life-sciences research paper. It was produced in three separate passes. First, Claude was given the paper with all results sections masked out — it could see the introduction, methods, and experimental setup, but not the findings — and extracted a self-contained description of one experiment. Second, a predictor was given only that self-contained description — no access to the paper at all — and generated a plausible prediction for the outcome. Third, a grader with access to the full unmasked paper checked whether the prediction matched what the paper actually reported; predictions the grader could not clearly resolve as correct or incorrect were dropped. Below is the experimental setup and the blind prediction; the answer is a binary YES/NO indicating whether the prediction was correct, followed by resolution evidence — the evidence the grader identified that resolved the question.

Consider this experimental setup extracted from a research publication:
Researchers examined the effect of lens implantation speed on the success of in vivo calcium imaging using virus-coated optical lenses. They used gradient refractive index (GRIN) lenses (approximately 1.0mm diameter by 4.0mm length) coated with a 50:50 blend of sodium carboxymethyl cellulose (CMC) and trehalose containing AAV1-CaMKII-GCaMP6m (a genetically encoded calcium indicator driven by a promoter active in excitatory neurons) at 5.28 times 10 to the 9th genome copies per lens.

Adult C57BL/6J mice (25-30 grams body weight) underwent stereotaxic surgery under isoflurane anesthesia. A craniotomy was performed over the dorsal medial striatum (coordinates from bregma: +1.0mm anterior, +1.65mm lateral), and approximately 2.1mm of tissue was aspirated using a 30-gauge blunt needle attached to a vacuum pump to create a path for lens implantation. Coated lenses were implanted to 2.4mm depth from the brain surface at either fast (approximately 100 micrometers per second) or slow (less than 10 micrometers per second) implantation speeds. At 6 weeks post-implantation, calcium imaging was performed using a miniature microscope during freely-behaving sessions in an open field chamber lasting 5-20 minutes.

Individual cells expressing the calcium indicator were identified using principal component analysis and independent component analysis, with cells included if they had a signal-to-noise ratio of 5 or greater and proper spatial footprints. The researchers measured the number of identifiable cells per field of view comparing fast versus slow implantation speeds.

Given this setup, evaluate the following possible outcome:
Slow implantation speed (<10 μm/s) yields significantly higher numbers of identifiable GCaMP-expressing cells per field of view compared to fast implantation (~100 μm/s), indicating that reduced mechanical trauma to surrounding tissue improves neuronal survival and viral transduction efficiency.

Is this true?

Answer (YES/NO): NO